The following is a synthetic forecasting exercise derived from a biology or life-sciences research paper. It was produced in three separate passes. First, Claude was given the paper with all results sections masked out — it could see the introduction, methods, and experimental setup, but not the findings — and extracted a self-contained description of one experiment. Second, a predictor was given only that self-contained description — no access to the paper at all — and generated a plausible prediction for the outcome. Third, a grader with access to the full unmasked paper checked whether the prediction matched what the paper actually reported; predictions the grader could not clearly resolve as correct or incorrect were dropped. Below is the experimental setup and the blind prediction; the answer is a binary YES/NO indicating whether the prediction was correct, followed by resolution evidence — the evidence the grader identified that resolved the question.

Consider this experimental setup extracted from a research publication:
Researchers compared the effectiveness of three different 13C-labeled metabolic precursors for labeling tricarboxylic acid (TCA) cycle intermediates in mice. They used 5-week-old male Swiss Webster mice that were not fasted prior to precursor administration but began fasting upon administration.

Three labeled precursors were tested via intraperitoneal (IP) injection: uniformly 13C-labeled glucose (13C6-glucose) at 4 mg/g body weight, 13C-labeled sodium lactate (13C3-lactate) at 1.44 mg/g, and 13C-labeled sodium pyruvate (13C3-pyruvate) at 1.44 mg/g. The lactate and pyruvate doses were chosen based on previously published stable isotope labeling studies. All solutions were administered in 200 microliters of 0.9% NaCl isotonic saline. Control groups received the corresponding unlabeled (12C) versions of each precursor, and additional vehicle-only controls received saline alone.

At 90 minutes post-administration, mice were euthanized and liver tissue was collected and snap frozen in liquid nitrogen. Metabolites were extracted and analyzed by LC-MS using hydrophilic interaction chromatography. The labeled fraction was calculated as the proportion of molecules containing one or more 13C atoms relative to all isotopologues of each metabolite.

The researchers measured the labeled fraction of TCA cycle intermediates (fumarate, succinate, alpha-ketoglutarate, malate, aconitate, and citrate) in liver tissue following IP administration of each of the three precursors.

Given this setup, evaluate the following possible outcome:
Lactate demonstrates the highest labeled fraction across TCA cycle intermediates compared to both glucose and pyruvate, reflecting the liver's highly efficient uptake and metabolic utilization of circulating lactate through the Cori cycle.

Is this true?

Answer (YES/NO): NO